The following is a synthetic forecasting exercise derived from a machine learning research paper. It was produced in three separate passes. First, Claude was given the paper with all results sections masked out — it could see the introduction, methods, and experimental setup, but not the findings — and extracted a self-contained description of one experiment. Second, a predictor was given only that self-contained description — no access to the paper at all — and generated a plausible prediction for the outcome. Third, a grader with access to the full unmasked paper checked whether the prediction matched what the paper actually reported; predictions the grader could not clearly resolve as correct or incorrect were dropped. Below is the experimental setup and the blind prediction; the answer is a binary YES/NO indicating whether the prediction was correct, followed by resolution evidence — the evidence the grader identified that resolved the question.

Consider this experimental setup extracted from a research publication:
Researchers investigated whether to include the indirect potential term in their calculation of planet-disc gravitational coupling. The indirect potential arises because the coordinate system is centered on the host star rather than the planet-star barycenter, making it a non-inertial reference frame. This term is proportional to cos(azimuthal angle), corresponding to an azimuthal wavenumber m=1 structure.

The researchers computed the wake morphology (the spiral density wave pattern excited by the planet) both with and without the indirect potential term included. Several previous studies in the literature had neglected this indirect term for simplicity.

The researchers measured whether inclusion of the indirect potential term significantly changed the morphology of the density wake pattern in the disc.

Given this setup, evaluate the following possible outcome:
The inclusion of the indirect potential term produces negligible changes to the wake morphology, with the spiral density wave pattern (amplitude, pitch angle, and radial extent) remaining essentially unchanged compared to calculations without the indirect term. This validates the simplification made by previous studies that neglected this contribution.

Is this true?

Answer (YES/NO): YES